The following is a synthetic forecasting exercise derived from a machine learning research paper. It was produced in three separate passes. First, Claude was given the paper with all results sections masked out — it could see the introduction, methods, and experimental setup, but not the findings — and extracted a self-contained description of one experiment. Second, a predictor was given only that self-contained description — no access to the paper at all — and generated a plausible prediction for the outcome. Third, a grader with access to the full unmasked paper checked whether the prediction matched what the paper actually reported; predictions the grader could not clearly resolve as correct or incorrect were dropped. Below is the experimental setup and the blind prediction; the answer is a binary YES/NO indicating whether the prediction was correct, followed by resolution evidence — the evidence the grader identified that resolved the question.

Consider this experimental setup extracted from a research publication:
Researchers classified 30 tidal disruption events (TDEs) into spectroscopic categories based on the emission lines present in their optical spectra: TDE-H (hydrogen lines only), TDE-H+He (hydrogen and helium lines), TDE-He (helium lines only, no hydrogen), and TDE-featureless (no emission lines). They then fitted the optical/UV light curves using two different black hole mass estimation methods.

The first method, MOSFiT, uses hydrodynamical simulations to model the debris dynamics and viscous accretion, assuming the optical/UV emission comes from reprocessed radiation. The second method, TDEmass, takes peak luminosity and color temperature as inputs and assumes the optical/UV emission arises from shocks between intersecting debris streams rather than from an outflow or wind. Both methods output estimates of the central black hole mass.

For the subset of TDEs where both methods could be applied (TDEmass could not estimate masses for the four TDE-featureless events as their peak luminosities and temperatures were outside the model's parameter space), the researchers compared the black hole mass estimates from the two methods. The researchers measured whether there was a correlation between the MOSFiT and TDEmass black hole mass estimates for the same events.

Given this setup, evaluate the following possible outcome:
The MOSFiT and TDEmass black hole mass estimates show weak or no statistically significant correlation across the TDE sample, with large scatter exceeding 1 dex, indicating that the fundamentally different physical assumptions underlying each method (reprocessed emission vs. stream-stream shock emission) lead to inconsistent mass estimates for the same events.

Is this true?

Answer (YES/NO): NO